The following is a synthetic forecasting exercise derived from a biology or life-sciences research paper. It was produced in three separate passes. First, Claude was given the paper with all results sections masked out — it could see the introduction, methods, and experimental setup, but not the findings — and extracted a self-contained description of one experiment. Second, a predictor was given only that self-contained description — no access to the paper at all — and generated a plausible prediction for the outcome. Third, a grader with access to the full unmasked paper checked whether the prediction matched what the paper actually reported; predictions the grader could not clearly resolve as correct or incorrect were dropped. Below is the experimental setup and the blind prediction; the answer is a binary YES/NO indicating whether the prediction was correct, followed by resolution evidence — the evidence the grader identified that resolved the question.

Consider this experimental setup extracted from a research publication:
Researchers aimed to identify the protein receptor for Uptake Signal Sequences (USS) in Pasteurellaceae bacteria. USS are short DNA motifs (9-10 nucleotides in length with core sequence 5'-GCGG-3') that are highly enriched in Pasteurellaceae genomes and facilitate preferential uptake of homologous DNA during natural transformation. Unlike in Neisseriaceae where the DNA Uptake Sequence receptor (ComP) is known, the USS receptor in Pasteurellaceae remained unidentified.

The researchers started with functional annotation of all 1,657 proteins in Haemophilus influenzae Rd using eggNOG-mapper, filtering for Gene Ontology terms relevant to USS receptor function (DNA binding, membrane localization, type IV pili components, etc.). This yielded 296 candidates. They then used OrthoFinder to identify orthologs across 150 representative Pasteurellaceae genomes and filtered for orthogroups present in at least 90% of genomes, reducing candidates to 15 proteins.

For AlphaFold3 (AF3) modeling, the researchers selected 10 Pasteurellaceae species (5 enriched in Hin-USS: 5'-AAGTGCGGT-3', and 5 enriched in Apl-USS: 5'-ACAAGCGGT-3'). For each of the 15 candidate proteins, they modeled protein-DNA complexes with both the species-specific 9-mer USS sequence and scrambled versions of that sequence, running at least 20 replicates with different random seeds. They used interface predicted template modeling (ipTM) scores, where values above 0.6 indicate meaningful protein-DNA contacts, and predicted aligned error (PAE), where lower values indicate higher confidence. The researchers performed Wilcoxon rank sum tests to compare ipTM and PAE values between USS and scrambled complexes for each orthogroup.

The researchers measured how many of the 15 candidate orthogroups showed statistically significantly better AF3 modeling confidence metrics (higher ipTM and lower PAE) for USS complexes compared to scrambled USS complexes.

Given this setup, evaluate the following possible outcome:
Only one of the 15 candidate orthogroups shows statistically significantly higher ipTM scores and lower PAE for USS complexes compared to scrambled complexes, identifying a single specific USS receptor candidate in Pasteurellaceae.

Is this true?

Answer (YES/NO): NO